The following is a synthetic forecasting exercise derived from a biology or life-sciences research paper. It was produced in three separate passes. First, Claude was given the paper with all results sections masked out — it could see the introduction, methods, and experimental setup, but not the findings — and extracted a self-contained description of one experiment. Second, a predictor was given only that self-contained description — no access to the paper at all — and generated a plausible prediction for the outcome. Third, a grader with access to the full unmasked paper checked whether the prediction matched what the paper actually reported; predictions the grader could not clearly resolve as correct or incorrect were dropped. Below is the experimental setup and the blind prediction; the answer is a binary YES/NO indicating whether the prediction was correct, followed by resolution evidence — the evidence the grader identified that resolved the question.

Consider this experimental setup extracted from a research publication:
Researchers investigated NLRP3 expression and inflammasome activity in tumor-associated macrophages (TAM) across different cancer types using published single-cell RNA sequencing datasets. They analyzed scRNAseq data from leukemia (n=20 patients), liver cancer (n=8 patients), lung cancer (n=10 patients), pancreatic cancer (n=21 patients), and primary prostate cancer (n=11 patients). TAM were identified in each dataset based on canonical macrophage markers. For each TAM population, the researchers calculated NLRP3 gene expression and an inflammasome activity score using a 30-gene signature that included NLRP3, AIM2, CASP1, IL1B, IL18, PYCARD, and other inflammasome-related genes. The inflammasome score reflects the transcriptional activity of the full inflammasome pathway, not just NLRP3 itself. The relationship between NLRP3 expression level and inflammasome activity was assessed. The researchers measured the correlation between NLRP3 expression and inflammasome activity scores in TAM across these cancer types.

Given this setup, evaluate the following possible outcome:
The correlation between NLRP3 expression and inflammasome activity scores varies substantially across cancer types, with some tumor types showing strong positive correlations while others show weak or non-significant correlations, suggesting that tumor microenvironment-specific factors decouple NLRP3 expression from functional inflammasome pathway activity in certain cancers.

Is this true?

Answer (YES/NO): NO